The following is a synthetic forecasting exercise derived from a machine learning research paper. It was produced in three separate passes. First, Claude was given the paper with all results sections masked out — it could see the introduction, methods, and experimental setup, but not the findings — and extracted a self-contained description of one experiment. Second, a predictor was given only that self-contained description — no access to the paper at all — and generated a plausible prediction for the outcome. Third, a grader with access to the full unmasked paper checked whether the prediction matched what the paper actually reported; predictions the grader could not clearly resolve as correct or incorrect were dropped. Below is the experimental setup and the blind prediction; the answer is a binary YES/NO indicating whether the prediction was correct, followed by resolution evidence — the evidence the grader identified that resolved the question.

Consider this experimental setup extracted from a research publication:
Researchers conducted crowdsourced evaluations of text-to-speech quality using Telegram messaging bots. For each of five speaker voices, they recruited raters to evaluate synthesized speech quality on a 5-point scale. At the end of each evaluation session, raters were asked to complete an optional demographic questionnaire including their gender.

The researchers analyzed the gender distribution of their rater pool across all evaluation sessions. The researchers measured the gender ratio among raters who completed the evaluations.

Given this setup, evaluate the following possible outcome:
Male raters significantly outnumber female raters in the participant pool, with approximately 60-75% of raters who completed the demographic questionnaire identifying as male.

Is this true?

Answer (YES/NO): NO